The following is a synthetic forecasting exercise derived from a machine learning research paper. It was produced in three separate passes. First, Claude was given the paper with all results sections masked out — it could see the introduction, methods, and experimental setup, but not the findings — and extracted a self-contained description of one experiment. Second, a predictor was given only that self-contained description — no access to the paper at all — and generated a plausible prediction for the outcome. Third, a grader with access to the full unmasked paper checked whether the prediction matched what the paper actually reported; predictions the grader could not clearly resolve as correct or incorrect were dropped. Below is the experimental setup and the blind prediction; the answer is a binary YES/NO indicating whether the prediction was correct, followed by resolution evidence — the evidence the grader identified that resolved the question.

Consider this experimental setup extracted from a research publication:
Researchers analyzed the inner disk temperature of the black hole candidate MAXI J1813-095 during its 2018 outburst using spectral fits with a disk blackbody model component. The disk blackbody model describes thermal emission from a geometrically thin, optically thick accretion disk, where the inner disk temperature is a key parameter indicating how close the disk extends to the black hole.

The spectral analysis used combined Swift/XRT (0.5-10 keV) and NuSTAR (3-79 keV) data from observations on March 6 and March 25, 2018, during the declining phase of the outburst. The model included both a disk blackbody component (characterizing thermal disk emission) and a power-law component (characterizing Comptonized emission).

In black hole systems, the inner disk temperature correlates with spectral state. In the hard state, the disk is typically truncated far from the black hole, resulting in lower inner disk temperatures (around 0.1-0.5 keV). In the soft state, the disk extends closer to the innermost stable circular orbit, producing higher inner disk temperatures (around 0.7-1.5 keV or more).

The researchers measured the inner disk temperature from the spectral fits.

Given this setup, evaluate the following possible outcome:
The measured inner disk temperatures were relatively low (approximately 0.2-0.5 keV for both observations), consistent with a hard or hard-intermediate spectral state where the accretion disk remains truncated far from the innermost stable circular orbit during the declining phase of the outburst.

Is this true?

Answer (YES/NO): NO